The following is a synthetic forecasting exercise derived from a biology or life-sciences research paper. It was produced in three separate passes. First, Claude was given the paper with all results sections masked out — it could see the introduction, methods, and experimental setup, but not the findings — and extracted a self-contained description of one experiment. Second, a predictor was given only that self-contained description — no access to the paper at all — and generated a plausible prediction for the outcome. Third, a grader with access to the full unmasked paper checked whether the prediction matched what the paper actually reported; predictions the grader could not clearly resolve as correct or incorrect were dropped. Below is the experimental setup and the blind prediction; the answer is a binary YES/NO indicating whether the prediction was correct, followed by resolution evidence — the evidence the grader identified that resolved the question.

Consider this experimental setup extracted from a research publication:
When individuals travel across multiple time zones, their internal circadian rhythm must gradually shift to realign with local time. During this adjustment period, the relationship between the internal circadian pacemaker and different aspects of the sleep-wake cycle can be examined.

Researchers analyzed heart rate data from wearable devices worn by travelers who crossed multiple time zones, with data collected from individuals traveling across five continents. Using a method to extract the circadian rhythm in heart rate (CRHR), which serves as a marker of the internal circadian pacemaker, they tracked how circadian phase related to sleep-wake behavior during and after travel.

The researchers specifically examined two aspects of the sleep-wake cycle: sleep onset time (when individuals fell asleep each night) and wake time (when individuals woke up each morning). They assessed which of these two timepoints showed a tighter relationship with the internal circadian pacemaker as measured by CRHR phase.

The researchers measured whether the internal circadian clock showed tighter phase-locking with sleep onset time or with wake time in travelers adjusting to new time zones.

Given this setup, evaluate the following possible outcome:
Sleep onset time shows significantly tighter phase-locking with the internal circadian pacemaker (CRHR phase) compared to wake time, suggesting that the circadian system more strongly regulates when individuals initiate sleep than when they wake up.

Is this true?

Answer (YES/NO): NO